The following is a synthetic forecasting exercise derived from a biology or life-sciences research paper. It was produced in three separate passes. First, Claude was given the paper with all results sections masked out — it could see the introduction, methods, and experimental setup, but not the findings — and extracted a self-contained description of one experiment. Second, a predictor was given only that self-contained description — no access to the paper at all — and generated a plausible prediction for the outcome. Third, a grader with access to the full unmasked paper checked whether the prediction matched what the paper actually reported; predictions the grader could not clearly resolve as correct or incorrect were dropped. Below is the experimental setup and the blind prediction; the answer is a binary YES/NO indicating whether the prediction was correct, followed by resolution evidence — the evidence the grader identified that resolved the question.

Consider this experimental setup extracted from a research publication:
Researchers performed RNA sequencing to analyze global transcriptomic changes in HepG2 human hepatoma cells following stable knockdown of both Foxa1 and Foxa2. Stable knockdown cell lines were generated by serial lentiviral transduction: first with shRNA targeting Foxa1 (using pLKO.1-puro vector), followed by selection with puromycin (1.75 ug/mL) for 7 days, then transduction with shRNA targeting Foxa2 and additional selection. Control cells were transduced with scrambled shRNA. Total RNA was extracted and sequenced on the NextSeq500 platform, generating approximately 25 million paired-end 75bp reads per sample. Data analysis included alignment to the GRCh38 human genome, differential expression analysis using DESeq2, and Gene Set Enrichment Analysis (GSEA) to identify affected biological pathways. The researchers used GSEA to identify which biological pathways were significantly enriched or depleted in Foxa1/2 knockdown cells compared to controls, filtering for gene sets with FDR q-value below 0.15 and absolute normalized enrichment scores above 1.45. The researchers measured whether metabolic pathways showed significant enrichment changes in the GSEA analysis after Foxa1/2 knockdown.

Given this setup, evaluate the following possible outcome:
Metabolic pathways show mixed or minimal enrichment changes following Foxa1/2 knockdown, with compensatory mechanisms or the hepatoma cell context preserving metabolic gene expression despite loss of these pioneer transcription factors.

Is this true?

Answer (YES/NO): NO